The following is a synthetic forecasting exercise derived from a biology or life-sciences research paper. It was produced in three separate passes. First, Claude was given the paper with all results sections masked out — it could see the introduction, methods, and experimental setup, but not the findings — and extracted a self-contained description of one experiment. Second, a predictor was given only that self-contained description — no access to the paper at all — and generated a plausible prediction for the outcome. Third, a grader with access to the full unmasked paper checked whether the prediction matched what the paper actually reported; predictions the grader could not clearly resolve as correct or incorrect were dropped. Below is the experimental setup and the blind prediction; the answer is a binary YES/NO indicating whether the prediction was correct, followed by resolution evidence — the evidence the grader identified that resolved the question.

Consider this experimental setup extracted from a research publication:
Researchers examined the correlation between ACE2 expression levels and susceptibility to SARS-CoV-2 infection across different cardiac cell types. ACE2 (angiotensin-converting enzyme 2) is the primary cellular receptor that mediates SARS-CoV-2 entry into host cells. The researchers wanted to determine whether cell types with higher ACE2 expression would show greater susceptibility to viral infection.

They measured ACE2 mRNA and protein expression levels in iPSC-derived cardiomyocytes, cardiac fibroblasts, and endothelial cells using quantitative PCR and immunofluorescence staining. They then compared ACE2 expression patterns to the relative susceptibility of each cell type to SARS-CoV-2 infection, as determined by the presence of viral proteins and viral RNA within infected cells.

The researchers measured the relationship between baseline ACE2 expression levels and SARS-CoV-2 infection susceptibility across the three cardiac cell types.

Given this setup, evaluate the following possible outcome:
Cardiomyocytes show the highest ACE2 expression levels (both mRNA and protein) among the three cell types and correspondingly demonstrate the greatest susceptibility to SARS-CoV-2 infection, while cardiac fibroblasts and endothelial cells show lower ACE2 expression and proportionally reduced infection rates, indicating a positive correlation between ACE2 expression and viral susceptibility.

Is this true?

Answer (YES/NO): YES